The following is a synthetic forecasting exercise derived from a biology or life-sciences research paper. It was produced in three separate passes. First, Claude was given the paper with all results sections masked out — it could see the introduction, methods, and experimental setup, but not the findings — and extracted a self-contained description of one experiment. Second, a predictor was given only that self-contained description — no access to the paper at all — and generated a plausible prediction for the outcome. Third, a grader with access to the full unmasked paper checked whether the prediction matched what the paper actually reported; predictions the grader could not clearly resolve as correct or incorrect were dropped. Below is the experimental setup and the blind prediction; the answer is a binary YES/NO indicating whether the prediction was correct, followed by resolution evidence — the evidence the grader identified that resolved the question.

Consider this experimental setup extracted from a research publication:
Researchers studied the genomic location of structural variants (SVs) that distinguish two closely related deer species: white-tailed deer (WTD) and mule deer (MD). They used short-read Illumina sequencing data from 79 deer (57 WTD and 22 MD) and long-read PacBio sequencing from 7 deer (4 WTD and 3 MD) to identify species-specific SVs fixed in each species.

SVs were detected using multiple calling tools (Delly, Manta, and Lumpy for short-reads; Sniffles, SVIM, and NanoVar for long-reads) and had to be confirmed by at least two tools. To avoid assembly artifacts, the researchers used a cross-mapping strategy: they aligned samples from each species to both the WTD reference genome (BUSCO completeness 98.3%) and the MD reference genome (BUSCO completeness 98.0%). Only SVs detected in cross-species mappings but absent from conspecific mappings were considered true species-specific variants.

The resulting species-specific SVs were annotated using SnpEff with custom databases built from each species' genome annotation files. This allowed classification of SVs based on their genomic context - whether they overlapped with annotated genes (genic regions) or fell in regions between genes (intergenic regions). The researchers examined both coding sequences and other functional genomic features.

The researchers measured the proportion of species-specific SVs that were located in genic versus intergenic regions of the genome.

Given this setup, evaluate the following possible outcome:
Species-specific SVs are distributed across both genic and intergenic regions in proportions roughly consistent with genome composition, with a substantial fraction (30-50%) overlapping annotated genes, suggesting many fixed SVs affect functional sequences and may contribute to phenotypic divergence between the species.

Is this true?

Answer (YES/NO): NO